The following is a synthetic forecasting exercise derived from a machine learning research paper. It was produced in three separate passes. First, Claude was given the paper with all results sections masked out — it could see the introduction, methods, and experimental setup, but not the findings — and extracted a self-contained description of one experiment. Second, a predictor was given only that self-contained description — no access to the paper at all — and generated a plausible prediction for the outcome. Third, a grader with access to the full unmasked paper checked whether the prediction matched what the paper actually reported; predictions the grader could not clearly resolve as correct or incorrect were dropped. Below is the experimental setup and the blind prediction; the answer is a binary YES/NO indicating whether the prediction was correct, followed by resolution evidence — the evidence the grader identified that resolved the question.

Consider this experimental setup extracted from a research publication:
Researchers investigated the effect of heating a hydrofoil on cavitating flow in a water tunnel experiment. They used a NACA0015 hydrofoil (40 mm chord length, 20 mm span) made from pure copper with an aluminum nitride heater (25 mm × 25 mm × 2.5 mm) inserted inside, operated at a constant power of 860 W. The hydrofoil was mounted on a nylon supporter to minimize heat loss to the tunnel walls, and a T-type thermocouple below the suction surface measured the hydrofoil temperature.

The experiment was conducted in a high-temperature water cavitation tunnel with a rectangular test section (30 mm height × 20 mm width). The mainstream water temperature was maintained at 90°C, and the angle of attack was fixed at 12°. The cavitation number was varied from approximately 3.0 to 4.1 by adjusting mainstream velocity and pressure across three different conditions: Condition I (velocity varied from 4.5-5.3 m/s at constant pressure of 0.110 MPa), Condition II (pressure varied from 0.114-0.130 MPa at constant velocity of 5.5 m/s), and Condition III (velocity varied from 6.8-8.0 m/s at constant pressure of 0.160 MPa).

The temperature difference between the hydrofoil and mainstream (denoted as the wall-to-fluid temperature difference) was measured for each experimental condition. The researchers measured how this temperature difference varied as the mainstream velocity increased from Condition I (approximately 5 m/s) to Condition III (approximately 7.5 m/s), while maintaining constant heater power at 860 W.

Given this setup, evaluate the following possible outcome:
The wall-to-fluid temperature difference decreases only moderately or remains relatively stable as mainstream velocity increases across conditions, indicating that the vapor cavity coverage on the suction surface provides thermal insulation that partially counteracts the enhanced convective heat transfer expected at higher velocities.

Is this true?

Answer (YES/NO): NO